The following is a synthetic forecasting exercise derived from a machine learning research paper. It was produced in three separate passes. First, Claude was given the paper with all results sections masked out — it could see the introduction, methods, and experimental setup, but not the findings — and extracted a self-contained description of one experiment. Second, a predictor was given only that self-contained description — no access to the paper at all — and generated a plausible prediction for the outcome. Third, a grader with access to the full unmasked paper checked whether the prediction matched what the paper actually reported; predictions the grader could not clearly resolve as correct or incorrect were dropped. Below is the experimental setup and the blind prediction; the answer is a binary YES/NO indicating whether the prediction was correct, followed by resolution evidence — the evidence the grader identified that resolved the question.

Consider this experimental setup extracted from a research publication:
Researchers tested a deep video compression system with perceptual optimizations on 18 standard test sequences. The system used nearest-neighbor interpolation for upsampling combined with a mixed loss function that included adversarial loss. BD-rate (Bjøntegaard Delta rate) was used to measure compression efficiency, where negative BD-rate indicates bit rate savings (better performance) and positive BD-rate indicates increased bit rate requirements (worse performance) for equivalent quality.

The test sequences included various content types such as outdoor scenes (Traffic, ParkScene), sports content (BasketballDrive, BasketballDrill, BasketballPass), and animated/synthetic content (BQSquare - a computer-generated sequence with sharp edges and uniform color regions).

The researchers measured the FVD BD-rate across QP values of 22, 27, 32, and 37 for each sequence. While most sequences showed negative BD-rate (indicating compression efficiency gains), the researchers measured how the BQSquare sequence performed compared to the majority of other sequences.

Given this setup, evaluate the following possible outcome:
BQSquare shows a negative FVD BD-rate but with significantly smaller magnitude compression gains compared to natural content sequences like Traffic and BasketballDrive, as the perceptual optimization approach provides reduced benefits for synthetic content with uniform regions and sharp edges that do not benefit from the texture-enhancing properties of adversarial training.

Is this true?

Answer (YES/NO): NO